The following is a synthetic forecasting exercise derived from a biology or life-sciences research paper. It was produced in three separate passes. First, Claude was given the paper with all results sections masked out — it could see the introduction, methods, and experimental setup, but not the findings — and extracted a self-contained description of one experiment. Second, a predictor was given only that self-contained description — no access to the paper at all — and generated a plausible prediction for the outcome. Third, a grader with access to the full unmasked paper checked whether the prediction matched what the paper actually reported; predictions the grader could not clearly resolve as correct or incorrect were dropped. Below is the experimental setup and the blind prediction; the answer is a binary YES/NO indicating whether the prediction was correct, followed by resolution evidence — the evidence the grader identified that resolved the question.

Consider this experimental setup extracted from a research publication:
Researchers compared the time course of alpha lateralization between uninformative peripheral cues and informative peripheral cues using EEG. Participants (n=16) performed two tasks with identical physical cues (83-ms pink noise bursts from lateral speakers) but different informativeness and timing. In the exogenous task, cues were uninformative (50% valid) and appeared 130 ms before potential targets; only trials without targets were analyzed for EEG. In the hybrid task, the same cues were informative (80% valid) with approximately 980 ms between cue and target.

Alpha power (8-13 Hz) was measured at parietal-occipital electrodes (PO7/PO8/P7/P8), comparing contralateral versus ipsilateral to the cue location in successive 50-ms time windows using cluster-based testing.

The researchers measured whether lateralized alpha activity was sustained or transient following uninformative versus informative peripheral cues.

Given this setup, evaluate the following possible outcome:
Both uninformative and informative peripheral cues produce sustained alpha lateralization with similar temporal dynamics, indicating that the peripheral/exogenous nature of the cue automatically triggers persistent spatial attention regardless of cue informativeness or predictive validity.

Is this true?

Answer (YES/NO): NO